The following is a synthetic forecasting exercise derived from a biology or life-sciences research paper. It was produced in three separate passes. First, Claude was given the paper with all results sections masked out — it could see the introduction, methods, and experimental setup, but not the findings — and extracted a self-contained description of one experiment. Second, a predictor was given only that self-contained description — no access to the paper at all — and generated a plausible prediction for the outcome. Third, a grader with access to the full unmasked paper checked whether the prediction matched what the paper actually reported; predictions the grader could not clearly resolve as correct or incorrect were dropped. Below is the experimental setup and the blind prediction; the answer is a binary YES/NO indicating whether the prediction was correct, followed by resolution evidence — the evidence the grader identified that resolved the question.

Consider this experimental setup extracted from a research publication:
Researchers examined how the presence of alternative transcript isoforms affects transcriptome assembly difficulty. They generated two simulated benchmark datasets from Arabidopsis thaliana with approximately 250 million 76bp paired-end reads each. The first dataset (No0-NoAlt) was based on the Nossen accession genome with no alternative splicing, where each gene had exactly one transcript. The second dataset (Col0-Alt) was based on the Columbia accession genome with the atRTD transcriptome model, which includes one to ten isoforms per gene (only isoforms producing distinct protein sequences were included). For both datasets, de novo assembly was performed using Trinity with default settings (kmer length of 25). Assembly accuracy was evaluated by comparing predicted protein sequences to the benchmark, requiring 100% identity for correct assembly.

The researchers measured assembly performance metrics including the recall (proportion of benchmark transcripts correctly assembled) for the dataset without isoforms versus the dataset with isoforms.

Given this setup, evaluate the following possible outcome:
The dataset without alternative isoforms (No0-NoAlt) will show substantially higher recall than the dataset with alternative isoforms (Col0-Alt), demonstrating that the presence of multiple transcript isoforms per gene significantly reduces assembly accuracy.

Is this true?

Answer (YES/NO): YES